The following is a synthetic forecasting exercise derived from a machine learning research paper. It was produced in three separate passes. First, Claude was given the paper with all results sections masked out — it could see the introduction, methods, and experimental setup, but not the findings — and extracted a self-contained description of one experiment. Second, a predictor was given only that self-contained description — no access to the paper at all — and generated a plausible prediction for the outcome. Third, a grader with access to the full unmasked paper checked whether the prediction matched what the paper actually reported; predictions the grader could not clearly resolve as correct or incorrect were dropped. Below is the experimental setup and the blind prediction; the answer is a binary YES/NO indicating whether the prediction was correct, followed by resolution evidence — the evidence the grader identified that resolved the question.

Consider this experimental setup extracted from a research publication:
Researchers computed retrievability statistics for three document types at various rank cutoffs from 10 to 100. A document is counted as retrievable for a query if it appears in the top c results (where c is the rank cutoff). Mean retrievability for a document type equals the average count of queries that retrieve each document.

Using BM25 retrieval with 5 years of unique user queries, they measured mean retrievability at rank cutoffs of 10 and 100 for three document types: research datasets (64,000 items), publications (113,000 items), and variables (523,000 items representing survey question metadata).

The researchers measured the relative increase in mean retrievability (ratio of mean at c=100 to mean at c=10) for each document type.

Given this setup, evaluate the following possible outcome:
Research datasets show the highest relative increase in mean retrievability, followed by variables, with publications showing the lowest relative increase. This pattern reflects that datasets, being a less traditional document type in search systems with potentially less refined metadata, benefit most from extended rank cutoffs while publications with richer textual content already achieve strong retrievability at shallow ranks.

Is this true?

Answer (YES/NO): NO